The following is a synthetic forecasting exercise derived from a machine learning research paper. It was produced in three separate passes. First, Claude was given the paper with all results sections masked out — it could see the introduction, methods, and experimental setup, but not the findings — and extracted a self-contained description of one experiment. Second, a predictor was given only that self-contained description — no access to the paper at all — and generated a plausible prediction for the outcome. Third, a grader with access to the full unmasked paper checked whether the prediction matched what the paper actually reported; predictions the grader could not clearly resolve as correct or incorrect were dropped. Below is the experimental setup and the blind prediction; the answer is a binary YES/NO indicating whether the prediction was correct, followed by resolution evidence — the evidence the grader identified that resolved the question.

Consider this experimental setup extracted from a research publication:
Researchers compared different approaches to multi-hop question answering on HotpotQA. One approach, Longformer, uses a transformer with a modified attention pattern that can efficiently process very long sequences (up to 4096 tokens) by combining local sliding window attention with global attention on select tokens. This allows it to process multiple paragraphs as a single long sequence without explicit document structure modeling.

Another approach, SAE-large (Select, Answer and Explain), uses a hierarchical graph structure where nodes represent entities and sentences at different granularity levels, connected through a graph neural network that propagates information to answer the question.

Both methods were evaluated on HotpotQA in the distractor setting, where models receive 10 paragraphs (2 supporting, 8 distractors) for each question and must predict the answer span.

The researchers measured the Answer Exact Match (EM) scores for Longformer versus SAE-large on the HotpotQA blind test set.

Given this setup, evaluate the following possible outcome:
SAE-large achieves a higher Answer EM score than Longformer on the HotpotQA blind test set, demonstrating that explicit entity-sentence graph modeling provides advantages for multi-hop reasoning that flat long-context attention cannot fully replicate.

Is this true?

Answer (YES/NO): NO